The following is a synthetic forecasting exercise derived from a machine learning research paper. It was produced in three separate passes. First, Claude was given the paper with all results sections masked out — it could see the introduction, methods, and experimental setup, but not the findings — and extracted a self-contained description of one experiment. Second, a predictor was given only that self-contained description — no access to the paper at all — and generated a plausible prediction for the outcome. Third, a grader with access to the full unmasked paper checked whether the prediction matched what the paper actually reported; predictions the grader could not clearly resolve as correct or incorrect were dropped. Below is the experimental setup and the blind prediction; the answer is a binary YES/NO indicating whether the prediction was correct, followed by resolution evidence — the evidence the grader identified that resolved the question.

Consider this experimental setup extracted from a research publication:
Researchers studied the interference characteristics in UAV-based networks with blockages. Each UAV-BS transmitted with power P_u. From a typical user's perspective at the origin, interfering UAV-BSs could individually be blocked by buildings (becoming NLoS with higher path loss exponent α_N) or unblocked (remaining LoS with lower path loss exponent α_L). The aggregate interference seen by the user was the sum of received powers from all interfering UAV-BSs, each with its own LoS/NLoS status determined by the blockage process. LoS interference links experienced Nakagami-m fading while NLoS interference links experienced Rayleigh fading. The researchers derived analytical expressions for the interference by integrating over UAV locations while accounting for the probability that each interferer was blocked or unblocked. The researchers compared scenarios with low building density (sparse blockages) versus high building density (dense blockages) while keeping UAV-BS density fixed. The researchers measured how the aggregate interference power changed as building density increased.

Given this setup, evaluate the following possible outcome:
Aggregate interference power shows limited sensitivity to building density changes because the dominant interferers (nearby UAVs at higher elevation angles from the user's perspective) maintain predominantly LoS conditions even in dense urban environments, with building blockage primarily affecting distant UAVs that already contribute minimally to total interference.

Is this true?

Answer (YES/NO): NO